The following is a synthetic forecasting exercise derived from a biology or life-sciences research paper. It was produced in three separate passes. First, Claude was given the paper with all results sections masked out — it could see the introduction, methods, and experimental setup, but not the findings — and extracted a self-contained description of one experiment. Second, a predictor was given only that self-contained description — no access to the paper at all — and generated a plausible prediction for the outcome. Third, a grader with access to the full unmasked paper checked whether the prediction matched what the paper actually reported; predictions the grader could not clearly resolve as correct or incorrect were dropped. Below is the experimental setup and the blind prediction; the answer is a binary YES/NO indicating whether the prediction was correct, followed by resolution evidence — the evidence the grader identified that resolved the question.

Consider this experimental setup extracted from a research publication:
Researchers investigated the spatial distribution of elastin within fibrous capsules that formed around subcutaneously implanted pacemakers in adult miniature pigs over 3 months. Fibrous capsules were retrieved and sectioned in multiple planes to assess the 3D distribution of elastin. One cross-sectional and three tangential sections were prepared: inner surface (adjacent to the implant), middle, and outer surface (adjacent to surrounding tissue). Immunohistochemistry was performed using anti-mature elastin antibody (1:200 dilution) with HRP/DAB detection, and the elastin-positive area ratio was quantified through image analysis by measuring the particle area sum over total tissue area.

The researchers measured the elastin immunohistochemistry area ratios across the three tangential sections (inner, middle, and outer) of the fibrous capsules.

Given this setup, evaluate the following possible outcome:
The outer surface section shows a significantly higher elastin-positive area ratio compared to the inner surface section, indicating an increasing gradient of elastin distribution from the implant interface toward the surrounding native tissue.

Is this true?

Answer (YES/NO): NO